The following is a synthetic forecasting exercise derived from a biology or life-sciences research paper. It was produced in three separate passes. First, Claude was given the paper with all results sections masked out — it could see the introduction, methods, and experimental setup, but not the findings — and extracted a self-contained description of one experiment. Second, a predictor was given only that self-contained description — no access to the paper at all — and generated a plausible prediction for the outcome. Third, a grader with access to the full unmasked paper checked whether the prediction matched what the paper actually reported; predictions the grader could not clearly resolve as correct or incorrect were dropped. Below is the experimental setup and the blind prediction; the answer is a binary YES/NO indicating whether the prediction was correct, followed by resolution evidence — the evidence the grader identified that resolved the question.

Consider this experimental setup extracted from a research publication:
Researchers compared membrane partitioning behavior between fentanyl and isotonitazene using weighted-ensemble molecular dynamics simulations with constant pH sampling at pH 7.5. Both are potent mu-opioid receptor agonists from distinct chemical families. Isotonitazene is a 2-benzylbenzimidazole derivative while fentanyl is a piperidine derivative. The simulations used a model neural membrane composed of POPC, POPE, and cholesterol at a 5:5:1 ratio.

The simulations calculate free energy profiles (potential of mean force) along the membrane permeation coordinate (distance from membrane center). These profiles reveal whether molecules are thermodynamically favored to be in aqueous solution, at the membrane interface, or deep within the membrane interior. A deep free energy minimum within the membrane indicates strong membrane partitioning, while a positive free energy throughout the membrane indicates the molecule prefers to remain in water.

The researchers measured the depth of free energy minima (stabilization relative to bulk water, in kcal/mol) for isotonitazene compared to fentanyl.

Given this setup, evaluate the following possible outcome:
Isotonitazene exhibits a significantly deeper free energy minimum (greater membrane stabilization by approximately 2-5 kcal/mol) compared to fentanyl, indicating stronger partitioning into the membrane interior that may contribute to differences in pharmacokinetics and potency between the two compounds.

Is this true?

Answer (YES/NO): NO